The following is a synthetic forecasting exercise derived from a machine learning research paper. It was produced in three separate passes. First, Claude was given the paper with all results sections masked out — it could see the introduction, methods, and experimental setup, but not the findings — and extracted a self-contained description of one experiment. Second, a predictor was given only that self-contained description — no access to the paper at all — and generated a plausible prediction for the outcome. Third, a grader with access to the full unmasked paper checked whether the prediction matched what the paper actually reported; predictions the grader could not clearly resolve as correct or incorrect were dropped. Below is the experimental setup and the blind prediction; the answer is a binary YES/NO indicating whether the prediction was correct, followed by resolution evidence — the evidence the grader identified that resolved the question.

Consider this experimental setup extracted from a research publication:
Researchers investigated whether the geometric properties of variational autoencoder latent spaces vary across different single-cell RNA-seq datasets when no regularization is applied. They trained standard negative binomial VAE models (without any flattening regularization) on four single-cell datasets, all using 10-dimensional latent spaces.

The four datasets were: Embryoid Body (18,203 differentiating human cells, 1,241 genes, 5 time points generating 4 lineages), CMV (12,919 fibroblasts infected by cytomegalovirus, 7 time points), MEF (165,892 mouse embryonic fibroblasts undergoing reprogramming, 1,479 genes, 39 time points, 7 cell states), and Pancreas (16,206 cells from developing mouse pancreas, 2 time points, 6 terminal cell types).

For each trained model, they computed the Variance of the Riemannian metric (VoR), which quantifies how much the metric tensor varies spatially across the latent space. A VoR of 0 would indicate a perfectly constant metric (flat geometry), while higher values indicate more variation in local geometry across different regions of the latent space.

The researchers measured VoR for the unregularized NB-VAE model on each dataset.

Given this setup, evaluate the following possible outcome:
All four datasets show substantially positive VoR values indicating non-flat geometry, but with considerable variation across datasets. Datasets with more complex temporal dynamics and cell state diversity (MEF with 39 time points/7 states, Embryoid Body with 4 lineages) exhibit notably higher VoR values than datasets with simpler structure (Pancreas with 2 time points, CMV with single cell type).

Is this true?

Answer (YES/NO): YES